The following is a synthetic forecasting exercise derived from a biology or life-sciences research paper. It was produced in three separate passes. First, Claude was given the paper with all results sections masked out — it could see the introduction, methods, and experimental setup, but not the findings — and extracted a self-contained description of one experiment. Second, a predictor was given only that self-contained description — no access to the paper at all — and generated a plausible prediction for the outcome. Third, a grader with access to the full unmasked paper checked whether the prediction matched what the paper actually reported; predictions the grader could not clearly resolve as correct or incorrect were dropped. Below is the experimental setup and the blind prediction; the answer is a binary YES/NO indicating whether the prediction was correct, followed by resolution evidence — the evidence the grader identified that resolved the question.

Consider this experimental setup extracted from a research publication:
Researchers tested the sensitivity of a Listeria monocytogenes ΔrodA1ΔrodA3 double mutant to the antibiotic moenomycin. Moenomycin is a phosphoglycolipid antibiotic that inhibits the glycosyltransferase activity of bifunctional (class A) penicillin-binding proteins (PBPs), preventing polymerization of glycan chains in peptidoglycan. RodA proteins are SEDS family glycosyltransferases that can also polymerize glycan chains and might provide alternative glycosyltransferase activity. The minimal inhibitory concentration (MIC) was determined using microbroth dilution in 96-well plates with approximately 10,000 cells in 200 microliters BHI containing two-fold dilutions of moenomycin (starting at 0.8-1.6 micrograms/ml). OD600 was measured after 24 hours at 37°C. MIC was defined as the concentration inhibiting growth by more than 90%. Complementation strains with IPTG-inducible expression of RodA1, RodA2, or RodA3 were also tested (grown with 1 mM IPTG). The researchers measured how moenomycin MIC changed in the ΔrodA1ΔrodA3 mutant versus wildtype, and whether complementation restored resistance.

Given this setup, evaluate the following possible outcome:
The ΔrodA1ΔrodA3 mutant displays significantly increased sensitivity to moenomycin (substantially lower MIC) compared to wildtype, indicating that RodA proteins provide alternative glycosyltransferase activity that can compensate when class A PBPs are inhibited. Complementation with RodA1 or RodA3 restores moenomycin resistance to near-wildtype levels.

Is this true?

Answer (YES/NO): NO